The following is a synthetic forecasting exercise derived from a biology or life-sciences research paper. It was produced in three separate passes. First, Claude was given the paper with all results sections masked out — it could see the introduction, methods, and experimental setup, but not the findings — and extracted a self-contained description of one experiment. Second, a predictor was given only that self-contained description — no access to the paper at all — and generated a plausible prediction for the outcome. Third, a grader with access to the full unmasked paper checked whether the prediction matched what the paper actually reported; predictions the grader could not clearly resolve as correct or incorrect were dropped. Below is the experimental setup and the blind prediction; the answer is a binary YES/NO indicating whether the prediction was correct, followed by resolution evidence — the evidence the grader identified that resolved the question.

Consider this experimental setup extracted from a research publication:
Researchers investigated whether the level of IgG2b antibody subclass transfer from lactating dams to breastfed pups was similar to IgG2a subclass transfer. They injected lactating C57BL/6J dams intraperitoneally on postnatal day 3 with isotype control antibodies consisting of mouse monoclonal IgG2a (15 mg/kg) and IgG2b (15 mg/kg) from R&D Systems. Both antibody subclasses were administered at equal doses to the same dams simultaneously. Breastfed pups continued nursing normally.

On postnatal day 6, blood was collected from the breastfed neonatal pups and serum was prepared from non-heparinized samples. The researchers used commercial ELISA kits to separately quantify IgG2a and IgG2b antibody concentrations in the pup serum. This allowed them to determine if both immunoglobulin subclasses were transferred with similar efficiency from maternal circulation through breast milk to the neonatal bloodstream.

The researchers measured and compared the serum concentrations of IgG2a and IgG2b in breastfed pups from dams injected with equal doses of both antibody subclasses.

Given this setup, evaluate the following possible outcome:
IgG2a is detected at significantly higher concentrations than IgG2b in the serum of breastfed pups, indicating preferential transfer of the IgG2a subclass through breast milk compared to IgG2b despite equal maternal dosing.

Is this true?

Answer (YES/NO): NO